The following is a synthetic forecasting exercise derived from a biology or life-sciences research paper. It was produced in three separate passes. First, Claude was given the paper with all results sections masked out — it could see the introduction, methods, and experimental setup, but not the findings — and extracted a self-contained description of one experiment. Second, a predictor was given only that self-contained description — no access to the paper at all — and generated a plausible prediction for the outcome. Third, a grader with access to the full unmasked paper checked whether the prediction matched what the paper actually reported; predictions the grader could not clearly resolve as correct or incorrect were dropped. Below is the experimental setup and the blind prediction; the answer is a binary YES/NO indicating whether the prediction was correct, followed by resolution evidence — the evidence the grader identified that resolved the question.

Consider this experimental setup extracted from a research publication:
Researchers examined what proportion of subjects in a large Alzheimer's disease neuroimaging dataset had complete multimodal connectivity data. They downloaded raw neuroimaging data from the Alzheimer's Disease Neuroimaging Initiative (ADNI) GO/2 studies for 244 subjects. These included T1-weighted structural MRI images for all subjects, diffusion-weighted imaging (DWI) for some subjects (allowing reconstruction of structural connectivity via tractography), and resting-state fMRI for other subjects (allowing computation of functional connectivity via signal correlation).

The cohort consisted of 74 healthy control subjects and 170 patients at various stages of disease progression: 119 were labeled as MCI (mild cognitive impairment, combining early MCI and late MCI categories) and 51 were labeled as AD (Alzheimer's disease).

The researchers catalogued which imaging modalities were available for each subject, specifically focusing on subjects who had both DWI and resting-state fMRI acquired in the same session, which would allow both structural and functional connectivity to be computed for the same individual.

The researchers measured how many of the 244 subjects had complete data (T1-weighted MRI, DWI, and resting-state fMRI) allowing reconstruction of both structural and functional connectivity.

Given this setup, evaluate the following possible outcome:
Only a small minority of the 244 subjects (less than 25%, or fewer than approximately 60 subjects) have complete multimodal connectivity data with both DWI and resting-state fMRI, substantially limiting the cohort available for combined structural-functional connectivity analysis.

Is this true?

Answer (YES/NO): YES